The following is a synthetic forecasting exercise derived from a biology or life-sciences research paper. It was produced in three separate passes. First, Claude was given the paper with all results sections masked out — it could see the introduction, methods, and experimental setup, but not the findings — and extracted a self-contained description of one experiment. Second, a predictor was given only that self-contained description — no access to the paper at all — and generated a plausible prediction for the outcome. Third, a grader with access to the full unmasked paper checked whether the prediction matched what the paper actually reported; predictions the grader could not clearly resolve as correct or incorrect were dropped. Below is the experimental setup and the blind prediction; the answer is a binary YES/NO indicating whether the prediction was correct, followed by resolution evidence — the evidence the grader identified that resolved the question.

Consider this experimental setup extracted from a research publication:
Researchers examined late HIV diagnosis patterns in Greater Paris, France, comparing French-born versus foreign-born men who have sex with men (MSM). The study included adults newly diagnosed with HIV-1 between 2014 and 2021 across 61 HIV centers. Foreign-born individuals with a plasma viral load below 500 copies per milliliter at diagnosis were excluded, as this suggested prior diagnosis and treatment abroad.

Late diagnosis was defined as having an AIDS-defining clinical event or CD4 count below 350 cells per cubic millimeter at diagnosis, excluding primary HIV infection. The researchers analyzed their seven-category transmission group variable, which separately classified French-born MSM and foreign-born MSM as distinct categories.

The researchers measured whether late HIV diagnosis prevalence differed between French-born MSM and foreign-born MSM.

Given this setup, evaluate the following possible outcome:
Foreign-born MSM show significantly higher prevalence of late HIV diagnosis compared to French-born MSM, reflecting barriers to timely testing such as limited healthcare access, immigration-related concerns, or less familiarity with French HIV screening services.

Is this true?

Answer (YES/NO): YES